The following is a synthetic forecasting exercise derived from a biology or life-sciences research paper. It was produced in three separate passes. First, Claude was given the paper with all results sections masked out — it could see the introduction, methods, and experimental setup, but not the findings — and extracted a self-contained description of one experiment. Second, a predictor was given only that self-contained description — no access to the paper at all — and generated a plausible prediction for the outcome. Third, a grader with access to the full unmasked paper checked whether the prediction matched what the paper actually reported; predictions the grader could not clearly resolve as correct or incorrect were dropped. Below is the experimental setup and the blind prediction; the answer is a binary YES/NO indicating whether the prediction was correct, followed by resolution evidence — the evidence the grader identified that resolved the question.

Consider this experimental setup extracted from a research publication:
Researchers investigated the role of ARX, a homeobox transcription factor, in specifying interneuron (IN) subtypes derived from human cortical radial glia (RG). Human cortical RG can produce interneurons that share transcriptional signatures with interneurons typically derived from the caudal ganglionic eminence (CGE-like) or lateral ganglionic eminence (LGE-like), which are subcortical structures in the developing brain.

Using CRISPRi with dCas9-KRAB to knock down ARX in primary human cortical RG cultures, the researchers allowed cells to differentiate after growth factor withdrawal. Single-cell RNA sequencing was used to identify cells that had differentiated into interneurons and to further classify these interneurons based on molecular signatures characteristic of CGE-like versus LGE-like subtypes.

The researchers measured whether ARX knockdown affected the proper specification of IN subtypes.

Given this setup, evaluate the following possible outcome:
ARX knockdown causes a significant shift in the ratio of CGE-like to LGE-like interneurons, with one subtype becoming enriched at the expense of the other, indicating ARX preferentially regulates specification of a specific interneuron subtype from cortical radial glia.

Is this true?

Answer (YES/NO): NO